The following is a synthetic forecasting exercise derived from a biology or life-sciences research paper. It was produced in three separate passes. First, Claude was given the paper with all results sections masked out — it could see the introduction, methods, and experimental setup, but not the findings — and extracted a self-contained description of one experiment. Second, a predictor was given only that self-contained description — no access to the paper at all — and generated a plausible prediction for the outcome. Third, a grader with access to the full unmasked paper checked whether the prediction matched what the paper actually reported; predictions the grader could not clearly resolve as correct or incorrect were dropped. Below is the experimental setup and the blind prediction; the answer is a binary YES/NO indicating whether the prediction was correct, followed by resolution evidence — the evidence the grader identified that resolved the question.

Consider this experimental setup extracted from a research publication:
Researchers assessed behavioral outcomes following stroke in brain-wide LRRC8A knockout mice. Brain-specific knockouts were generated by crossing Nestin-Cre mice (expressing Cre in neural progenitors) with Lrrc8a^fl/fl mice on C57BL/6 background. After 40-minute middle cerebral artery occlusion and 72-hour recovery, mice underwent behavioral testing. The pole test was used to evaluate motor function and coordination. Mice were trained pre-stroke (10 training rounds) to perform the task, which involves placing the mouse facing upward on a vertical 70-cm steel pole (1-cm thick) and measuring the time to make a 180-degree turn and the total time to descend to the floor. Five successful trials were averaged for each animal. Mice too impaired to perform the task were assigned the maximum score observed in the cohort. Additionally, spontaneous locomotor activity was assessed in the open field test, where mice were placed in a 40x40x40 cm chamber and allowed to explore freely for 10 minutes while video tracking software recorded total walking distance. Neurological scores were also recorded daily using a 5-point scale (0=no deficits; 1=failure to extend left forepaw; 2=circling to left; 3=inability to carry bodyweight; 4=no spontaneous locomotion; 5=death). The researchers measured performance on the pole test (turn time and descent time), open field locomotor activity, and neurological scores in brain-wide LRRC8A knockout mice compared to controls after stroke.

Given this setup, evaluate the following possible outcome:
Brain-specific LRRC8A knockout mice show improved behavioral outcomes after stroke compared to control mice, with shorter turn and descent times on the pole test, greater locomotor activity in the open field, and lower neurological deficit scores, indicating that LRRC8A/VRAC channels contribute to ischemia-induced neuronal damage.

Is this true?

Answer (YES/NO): NO